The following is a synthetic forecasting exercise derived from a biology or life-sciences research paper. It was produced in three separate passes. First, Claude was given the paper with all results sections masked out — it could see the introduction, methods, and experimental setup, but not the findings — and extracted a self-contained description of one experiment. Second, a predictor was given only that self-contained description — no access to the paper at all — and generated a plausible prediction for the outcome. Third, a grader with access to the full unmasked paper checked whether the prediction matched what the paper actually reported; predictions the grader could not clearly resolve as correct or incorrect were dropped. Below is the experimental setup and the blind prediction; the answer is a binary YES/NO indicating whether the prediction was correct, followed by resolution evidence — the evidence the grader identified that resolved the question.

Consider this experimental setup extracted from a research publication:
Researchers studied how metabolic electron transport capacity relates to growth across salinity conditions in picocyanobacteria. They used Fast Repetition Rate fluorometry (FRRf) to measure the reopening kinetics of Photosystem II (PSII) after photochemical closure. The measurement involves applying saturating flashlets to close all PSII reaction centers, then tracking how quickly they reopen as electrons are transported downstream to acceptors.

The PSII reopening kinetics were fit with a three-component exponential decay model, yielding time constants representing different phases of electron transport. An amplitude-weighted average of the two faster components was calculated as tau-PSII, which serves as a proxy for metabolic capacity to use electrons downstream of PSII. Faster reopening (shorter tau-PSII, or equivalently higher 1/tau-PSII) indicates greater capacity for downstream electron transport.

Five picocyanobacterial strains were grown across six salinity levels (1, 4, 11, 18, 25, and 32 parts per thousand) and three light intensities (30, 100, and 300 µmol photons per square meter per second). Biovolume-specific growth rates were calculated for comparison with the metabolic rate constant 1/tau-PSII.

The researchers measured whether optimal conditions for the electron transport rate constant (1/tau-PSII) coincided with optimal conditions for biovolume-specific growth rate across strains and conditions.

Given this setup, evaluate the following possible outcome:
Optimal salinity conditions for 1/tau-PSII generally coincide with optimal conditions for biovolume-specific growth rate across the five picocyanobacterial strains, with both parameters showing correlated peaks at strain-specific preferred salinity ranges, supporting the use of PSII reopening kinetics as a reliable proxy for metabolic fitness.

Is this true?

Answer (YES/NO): NO